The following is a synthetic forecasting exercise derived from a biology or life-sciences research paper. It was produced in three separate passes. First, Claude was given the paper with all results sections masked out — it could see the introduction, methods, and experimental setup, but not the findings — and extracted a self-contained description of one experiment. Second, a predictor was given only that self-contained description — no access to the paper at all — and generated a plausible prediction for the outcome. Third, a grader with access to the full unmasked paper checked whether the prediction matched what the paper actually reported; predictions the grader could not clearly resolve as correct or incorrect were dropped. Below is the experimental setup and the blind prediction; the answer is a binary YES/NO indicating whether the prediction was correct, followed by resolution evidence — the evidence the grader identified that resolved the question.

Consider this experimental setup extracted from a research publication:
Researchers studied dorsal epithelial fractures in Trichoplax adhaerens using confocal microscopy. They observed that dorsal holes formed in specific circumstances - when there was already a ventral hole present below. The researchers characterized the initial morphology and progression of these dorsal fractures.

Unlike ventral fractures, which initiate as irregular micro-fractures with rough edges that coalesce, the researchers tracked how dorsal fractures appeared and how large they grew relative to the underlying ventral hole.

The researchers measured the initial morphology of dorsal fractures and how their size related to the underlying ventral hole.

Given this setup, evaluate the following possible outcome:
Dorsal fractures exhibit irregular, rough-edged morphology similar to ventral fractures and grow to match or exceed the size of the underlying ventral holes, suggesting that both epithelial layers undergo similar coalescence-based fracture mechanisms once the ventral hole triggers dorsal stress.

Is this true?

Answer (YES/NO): NO